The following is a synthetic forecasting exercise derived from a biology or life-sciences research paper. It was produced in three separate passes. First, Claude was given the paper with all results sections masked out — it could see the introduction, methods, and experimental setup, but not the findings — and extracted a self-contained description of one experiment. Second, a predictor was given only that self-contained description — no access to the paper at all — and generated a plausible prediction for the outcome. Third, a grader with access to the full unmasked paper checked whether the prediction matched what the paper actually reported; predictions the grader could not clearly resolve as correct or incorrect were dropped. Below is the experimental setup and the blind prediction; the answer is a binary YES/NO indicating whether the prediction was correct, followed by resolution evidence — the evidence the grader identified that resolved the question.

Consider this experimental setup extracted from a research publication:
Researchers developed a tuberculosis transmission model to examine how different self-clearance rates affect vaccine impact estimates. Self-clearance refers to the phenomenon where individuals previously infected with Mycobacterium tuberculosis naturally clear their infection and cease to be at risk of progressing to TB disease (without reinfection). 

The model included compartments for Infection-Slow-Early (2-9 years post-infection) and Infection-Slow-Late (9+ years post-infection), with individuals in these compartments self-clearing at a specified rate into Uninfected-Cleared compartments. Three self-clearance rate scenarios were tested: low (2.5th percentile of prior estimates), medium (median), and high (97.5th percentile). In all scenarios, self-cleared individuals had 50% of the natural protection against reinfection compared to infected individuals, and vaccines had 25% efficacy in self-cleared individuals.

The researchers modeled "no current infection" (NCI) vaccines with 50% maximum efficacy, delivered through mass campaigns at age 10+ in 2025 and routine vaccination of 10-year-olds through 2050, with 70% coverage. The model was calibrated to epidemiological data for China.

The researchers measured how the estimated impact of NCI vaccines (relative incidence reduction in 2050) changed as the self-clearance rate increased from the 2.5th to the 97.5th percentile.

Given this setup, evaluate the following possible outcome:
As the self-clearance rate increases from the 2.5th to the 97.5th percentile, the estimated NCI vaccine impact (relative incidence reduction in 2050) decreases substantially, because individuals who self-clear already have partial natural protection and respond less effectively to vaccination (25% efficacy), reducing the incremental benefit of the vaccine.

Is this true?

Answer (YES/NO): NO